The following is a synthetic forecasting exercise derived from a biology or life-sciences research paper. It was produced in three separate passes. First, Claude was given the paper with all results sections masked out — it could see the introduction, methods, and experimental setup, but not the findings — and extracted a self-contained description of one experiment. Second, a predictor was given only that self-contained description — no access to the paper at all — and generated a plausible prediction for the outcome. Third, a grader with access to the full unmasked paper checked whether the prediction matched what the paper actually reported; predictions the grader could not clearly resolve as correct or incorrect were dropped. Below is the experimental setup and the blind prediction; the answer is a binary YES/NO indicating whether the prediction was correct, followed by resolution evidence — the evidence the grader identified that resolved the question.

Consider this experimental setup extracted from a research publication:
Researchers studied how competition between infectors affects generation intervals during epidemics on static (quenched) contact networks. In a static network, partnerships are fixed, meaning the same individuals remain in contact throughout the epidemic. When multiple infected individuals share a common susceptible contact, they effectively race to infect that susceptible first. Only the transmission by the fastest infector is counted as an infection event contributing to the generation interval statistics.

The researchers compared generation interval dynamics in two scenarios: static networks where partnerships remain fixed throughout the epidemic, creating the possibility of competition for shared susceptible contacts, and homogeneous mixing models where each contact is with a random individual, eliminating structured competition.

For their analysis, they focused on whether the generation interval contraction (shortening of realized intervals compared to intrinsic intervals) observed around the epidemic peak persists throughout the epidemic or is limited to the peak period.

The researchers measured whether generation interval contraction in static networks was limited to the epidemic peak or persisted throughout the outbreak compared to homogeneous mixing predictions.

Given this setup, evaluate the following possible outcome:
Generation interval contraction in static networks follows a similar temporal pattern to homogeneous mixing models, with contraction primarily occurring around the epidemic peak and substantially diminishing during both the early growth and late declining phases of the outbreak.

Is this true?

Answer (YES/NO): NO